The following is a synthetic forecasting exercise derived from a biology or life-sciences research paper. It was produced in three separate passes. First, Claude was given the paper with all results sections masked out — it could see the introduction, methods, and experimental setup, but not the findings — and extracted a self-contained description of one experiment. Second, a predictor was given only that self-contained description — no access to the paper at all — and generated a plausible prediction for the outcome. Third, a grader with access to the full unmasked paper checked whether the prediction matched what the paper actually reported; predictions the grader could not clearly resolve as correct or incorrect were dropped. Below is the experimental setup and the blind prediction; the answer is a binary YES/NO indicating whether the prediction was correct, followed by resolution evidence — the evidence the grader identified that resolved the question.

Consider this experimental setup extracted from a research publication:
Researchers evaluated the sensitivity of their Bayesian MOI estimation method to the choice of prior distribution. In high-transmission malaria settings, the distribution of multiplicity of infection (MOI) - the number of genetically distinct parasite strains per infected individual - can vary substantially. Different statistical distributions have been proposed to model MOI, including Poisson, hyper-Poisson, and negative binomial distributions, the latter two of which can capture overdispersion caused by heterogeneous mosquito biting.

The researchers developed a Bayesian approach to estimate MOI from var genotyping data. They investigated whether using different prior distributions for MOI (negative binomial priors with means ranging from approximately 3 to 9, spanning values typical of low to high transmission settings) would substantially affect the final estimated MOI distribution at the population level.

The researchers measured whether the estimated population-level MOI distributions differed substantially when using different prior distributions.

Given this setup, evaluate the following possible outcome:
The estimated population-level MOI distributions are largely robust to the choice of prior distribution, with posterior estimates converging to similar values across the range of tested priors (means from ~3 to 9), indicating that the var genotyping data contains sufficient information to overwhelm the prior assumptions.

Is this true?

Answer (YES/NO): YES